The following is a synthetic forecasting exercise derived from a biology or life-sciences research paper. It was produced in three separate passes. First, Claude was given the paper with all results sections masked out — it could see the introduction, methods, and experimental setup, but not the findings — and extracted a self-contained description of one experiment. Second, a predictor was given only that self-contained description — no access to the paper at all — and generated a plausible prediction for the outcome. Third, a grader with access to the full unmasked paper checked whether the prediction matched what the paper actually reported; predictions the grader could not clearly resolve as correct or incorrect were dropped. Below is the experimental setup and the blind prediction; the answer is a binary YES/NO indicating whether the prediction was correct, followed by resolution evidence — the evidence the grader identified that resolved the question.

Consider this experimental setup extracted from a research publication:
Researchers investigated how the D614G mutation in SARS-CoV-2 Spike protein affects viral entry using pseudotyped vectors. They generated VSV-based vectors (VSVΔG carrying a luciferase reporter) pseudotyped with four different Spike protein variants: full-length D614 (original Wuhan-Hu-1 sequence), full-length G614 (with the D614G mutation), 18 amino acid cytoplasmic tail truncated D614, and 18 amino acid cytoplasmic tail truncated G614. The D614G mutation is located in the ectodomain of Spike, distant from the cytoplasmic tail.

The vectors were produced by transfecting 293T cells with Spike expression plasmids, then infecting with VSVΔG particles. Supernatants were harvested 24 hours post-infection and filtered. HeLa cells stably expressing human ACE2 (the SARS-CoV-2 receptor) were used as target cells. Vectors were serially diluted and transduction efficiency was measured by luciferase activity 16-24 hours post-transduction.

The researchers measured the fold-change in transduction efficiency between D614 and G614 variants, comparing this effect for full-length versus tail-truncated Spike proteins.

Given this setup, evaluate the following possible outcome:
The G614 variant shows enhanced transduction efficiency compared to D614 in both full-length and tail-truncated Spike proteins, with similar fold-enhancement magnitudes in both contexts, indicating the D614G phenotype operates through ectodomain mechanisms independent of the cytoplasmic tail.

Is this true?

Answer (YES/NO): NO